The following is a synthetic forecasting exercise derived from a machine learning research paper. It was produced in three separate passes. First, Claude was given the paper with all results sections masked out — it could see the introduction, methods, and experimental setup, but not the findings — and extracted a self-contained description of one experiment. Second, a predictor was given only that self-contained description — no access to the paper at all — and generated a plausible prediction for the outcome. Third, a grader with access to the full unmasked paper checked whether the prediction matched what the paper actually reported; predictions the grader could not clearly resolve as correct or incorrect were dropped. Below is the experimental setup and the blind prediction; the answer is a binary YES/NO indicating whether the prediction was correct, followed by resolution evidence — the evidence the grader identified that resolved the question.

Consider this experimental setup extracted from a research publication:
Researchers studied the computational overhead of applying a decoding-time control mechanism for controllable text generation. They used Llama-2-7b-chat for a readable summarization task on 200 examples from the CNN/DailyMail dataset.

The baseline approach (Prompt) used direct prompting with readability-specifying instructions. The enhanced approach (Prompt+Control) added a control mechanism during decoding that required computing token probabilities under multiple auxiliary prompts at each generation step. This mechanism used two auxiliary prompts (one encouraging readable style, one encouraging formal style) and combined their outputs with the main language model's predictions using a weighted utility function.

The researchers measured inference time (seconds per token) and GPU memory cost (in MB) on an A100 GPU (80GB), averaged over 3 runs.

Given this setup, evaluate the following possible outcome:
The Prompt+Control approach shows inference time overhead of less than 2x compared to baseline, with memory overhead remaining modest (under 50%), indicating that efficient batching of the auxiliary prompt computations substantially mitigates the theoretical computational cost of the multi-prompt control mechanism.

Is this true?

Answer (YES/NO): YES